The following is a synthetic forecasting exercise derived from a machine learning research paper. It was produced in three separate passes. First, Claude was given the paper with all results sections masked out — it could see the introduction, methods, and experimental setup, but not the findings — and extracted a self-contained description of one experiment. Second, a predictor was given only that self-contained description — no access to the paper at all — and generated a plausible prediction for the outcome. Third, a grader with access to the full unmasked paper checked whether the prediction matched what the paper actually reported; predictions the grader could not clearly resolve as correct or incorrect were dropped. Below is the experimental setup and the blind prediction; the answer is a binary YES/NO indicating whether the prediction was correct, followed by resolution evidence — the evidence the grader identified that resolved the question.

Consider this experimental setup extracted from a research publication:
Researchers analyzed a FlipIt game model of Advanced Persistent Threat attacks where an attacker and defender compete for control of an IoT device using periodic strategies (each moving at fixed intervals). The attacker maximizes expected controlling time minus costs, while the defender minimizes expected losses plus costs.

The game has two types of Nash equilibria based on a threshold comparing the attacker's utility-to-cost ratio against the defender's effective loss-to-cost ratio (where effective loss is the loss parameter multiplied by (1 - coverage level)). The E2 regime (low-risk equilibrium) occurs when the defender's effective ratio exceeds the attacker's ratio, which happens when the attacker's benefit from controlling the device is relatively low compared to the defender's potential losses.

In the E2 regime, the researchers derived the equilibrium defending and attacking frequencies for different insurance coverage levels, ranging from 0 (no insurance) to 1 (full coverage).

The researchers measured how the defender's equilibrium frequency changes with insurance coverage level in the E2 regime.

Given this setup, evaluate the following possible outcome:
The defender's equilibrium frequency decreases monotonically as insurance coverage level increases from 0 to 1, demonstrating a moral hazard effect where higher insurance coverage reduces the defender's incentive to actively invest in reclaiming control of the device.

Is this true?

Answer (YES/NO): NO